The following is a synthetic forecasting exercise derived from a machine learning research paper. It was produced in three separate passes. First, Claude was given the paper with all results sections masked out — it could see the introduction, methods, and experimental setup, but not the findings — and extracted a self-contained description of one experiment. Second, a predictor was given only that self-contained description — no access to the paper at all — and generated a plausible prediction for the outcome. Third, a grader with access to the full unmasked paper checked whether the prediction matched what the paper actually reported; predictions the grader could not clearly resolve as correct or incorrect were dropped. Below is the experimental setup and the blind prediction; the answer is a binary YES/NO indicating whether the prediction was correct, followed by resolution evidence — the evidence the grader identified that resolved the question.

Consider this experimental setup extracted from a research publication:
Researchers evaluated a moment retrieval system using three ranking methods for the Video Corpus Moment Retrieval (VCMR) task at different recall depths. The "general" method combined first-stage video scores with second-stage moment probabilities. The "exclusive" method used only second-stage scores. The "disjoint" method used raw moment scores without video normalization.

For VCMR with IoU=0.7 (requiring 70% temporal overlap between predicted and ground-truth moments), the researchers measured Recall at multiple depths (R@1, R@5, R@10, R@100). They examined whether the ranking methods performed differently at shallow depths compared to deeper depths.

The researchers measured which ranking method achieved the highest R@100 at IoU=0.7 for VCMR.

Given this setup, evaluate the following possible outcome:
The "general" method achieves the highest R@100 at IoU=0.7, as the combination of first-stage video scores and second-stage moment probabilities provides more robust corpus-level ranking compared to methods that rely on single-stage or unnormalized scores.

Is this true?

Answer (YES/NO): NO